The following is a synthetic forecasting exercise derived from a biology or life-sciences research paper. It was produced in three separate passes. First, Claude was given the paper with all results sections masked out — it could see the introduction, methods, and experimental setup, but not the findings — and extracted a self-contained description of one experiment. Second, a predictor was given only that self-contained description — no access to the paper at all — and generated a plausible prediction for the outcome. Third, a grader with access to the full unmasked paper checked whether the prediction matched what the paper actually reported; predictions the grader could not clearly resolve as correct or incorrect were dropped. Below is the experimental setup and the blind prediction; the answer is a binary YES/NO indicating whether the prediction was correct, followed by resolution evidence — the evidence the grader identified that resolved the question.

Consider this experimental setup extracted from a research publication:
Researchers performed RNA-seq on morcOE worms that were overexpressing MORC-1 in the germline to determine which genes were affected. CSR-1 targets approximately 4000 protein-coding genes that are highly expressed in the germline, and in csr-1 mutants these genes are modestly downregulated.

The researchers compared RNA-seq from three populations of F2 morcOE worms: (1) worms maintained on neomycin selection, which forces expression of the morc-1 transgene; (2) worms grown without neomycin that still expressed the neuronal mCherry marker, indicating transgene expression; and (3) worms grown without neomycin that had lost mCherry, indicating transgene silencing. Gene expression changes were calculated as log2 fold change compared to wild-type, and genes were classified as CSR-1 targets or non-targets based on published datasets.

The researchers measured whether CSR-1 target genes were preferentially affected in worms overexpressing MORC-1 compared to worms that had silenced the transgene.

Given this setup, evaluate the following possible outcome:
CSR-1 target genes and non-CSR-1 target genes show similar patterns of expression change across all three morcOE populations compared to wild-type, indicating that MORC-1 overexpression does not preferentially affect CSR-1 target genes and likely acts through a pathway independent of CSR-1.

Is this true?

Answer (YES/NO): NO